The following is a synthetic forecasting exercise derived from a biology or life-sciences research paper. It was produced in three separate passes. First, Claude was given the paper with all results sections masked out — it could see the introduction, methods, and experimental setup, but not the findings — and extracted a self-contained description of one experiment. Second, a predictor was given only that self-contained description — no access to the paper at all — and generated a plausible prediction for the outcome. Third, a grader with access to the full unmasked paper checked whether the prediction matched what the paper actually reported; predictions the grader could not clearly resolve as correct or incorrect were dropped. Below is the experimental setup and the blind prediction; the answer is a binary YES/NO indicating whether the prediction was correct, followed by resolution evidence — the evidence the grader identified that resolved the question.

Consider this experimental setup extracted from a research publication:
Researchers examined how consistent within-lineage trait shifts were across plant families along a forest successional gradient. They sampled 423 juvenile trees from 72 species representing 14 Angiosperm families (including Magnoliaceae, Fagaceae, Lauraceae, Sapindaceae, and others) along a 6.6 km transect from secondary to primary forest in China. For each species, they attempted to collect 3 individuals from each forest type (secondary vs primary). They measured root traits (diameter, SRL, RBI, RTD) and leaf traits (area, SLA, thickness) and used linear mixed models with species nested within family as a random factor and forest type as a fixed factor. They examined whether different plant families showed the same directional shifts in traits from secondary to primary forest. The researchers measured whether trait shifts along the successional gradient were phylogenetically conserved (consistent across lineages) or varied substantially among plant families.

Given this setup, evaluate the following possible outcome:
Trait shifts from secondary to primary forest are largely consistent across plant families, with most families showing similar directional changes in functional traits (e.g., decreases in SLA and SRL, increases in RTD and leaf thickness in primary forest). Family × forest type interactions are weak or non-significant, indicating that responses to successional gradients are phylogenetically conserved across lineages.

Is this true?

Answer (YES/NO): NO